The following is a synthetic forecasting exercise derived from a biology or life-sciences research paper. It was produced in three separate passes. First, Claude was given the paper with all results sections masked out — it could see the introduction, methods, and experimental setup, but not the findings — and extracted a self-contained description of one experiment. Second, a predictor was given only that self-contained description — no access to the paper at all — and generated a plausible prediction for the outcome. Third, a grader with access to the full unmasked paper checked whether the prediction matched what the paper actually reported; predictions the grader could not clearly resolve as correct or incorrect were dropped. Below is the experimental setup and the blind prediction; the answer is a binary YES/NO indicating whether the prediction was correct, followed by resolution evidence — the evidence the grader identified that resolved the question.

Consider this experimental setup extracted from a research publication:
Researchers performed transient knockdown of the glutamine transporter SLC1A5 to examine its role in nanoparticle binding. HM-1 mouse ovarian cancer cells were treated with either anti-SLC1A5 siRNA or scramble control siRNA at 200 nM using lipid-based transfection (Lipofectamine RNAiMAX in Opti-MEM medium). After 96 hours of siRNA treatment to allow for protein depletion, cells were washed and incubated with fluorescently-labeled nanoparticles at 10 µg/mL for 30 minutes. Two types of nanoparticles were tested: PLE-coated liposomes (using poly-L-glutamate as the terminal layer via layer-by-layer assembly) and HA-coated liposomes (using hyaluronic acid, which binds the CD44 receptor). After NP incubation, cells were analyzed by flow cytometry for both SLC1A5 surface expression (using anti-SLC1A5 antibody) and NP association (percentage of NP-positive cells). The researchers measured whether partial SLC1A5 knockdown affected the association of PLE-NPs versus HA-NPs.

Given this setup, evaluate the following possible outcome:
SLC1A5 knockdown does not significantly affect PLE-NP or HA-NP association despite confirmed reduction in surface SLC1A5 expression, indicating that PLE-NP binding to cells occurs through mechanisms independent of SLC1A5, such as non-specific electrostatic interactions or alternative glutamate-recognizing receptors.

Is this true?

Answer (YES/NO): NO